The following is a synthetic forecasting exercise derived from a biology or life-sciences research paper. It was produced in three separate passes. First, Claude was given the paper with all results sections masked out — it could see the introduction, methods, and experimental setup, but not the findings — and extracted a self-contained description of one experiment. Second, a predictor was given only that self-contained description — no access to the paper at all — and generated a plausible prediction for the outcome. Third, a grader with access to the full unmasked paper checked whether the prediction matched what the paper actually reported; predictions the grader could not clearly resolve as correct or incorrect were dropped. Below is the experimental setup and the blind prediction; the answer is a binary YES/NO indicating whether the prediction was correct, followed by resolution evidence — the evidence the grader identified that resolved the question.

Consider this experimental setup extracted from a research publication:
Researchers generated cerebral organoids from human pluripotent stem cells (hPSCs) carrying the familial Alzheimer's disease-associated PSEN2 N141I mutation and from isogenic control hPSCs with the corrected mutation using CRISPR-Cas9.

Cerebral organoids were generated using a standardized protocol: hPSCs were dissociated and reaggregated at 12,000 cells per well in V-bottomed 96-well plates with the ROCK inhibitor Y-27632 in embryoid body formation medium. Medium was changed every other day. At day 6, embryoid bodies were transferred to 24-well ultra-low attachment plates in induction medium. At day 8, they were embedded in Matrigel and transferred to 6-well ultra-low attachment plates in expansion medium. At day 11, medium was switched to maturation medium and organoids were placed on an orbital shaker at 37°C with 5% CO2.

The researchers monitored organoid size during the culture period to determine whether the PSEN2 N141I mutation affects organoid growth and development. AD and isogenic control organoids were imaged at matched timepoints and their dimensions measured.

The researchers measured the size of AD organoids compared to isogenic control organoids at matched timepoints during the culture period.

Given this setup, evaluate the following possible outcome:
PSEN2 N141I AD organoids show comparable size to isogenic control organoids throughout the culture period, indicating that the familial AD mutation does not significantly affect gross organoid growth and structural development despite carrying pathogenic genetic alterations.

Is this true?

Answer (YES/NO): NO